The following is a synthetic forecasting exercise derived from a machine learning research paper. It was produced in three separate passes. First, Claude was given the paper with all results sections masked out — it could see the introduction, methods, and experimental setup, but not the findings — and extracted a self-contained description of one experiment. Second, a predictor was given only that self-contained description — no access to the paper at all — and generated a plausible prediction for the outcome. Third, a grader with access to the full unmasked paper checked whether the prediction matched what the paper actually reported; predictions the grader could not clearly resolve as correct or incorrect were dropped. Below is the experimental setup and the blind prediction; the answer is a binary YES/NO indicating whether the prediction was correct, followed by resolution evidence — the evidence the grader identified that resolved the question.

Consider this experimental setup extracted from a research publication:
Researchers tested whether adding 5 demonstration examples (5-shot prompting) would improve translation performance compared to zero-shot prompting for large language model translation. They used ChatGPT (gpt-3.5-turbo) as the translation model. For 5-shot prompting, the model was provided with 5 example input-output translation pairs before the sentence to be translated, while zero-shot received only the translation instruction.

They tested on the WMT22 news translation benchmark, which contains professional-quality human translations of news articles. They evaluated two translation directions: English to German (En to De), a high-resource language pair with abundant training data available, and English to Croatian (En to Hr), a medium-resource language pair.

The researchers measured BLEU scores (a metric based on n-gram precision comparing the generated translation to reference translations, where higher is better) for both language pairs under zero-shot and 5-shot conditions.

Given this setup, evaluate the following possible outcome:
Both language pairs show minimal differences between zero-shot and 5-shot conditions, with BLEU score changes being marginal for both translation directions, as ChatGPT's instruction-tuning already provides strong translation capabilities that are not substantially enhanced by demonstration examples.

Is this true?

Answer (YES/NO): NO